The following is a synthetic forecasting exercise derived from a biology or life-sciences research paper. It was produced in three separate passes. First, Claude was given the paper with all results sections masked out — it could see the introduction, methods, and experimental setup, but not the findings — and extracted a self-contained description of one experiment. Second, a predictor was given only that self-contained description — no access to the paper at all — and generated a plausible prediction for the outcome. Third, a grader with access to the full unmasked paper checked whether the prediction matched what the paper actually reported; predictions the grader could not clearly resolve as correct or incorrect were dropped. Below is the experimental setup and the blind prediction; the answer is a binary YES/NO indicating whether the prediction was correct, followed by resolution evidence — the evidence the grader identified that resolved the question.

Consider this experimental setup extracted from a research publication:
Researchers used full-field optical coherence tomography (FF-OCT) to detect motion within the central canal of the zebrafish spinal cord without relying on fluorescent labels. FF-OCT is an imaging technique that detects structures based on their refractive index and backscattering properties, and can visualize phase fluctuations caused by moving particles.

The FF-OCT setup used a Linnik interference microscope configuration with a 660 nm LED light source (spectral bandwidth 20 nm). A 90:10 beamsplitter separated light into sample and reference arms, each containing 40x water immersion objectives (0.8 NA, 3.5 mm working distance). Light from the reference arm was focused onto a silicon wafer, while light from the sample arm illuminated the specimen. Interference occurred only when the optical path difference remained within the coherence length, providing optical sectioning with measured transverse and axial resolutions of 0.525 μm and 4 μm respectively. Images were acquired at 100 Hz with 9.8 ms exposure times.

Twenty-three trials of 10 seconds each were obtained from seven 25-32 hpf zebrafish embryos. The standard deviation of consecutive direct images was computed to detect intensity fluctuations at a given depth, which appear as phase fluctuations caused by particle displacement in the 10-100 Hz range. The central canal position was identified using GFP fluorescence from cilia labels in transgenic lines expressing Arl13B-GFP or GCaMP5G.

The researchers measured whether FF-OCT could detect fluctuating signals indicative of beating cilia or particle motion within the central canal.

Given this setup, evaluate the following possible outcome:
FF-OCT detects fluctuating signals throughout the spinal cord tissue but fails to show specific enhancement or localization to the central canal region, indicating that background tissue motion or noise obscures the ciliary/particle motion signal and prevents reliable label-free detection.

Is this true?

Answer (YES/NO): NO